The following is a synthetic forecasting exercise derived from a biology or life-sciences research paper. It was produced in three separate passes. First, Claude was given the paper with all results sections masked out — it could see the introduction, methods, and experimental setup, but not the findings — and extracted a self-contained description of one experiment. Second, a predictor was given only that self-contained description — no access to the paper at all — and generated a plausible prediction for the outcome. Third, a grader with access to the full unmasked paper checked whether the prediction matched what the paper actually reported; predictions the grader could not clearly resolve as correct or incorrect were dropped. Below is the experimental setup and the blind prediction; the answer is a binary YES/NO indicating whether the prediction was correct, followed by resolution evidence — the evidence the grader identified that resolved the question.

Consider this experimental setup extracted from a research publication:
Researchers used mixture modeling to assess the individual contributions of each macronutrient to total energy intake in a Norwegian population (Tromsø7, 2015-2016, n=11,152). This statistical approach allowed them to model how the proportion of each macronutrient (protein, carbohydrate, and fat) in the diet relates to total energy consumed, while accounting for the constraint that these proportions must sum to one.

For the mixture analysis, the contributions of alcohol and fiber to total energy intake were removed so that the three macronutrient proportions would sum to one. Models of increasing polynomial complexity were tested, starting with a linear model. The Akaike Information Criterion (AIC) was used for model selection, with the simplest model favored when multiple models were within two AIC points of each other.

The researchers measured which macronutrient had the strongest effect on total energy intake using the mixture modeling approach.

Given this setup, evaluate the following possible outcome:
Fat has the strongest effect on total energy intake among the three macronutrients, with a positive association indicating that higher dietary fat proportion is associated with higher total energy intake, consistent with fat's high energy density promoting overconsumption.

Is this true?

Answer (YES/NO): NO